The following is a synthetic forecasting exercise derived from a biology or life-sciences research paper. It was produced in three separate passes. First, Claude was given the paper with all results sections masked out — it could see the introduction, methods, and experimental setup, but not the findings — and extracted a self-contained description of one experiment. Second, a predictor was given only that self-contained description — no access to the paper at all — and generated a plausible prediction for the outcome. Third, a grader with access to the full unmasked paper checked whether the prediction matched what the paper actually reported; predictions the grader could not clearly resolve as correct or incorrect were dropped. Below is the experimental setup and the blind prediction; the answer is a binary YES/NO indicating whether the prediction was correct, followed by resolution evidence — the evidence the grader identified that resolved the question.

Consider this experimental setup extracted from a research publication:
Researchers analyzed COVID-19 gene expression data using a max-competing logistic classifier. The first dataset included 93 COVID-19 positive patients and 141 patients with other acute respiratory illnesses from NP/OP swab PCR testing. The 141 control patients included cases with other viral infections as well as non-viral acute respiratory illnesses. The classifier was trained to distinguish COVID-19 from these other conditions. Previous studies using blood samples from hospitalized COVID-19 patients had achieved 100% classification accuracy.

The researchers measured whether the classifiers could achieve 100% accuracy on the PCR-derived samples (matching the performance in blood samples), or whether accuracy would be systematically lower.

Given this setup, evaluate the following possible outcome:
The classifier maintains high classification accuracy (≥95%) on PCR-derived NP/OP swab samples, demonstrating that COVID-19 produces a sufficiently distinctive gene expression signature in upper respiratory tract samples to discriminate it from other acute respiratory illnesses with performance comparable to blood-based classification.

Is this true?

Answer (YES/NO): NO